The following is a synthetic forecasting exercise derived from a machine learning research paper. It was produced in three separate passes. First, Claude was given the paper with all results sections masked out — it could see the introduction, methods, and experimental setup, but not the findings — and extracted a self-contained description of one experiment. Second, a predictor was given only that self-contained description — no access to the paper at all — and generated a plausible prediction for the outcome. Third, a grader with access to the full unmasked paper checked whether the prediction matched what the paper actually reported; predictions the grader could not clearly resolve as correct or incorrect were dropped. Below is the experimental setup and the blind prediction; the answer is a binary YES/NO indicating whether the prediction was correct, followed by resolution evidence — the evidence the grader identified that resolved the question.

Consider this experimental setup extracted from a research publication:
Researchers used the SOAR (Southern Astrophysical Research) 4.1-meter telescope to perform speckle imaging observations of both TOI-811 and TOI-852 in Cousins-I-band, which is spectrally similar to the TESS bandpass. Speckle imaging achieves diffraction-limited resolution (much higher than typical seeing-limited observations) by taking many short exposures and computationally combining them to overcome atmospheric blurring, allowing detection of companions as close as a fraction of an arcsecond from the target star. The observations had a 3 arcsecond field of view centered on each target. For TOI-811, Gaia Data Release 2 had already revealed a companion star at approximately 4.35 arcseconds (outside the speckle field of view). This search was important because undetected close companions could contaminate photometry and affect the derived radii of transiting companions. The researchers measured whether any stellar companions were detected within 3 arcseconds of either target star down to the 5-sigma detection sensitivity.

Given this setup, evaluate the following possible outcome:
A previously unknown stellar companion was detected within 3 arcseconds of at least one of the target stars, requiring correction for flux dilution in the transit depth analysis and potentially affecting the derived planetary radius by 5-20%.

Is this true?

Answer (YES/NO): NO